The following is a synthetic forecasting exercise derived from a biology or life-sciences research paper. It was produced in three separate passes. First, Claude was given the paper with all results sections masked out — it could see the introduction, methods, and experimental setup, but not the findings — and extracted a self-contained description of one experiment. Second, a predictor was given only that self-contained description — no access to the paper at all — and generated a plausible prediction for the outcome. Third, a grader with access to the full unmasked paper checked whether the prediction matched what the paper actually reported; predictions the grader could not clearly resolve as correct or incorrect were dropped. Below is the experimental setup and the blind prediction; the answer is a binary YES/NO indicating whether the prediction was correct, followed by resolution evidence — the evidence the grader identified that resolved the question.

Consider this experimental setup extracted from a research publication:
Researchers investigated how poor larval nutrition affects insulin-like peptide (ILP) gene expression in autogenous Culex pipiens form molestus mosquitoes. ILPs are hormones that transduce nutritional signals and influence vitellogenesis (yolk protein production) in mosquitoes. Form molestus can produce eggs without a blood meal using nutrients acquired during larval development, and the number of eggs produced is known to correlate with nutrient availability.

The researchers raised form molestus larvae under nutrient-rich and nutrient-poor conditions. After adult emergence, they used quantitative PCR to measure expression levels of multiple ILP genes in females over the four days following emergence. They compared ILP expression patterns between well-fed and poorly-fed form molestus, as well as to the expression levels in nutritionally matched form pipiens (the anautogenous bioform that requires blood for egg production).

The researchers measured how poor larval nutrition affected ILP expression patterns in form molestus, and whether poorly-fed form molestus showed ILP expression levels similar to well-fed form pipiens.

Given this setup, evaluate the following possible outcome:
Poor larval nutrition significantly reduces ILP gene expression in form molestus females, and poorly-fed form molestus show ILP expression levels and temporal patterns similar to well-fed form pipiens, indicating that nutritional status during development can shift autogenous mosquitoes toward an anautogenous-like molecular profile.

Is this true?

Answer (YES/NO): NO